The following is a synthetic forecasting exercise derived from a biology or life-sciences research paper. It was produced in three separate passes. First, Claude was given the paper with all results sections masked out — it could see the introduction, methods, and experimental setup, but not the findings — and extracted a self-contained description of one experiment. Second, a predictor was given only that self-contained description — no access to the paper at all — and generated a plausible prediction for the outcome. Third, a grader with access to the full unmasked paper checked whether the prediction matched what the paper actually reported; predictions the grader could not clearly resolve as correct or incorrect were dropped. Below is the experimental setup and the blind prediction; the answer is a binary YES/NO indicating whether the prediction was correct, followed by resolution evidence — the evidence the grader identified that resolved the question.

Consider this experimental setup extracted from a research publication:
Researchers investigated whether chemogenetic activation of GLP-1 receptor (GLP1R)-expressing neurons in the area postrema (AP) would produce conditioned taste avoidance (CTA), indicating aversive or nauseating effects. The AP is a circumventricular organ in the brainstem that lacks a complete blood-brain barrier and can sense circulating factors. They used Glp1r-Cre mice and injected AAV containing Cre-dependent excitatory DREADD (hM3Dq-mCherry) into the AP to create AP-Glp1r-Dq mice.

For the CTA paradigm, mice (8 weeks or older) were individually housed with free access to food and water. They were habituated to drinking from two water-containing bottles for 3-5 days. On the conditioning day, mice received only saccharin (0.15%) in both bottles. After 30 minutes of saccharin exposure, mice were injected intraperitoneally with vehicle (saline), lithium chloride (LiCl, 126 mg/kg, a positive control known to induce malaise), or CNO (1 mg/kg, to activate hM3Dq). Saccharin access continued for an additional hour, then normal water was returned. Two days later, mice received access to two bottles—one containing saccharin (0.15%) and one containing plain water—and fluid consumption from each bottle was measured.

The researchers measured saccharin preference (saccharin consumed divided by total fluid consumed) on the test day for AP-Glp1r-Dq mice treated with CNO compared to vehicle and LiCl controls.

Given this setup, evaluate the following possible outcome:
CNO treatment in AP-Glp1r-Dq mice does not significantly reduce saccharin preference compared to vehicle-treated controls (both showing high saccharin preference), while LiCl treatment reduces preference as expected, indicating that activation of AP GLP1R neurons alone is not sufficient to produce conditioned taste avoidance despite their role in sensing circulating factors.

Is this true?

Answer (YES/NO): NO